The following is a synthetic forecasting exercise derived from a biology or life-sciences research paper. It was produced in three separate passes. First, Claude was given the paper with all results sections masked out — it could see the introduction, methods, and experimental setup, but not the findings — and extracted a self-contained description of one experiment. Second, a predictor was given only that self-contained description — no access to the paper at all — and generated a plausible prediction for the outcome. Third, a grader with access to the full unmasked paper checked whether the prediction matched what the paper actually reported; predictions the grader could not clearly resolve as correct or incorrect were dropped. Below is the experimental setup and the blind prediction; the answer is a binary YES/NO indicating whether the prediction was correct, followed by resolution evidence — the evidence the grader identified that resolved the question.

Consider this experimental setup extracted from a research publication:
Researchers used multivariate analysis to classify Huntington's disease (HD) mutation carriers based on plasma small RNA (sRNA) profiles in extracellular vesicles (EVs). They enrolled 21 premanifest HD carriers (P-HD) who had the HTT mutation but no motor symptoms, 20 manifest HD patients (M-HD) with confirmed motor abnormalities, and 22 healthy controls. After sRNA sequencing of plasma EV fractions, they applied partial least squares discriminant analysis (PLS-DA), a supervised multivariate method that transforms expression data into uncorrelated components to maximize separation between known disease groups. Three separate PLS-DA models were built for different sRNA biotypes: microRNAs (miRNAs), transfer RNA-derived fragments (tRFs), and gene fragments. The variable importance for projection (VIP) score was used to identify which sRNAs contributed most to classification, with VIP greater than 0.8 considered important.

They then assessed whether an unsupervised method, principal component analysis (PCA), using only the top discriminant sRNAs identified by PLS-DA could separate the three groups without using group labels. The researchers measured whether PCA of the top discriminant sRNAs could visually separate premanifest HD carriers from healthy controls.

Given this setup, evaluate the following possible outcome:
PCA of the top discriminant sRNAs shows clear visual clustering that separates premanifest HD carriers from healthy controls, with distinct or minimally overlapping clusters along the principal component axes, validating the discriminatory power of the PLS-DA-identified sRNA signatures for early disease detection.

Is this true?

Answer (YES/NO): YES